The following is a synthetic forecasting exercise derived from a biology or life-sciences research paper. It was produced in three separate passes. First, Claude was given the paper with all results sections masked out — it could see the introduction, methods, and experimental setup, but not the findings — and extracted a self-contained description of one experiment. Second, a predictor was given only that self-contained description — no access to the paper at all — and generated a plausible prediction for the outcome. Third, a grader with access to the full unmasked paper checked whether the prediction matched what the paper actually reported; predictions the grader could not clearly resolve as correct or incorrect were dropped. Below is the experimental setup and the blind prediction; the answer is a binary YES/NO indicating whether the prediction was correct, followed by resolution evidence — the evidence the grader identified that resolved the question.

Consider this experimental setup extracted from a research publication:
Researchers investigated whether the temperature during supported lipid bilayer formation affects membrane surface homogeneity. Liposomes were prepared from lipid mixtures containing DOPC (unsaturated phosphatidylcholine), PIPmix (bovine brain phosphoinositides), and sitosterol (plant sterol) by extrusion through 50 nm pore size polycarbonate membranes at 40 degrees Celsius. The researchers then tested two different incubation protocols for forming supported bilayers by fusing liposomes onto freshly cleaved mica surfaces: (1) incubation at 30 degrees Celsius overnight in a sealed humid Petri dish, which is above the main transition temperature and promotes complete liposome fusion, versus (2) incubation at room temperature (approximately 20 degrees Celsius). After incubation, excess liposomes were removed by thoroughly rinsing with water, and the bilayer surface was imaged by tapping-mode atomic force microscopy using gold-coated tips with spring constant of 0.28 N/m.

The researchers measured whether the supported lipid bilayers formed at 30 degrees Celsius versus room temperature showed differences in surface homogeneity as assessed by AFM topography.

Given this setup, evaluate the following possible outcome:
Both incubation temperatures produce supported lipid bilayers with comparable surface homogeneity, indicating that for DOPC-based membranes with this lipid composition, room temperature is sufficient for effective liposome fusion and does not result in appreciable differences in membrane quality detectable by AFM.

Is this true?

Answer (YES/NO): NO